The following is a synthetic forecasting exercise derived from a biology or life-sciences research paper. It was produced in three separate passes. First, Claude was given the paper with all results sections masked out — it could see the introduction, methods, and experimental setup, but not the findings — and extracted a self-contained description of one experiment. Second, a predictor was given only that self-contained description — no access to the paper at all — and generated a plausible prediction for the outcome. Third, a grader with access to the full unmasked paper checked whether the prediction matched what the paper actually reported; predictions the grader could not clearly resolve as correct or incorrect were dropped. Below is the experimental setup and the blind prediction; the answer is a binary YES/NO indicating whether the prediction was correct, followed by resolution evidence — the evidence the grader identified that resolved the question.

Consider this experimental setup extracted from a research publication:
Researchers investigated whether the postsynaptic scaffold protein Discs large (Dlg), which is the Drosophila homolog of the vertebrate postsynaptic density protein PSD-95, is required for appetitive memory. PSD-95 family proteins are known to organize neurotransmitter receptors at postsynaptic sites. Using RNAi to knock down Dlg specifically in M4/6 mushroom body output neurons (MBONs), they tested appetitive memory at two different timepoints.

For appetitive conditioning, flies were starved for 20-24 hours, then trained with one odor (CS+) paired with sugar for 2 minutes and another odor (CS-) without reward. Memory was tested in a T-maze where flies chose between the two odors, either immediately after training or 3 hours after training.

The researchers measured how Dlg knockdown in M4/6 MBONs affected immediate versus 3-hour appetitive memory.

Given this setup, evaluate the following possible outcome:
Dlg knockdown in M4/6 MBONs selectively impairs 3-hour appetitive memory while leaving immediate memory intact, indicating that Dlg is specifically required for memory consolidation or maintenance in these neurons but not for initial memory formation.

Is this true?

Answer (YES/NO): YES